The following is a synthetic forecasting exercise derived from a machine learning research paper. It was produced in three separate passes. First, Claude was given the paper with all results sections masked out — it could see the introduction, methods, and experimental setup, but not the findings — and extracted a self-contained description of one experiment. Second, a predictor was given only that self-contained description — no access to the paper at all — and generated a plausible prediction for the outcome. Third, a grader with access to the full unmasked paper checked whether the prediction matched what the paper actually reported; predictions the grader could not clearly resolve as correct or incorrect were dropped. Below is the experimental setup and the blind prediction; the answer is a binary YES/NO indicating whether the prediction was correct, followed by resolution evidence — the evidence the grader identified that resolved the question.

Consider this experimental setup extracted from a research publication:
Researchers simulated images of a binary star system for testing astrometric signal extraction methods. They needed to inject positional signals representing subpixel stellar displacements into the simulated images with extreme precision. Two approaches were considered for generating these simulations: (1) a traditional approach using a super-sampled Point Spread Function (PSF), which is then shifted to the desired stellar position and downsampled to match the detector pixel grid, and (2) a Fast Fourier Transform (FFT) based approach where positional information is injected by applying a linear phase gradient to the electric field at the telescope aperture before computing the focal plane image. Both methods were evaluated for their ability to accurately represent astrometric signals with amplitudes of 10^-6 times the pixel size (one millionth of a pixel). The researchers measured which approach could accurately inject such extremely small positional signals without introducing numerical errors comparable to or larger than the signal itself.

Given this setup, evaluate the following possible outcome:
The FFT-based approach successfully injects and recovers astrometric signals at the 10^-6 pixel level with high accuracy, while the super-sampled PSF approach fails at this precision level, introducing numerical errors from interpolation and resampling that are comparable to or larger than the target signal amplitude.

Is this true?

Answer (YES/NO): YES